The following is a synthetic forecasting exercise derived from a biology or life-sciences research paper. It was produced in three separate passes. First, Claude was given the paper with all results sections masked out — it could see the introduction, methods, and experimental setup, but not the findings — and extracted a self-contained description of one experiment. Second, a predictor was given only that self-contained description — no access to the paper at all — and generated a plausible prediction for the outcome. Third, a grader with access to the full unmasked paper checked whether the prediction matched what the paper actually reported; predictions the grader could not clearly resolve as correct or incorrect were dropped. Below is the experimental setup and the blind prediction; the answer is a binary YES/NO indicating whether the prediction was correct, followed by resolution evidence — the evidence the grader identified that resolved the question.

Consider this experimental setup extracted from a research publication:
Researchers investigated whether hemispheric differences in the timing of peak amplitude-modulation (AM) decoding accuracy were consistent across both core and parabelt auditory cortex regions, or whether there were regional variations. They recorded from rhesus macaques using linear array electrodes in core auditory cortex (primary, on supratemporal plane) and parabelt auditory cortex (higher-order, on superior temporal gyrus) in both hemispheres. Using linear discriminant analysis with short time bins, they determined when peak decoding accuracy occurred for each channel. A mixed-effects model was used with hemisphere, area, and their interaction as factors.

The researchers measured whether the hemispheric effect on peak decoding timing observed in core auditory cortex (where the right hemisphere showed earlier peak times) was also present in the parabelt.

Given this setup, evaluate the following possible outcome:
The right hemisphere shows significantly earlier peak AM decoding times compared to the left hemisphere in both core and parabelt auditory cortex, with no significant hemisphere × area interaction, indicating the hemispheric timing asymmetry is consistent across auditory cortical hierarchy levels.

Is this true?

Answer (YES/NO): NO